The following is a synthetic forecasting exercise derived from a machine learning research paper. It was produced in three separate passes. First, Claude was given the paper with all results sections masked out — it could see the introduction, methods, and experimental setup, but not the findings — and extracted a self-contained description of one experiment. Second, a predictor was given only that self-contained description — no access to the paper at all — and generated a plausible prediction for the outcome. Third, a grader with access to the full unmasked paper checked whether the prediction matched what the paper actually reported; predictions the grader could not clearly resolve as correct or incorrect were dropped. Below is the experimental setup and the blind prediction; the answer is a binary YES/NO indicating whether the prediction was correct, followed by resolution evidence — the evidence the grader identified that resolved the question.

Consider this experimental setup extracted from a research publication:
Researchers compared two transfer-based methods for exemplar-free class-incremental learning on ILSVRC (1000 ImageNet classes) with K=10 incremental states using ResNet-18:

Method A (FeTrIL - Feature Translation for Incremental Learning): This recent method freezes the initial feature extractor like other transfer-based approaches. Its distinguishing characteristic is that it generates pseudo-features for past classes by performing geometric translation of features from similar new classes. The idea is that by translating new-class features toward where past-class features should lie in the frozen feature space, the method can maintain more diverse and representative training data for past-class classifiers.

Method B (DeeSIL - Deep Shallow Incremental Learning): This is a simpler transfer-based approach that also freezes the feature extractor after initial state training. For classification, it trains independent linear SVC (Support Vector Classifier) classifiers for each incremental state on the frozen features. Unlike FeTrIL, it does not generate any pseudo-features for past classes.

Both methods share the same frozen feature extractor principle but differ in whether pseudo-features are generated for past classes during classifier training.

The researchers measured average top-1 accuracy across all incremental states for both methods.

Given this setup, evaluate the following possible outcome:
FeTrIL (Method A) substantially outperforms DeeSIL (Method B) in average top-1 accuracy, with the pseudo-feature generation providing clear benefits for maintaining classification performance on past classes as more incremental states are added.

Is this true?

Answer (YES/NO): NO